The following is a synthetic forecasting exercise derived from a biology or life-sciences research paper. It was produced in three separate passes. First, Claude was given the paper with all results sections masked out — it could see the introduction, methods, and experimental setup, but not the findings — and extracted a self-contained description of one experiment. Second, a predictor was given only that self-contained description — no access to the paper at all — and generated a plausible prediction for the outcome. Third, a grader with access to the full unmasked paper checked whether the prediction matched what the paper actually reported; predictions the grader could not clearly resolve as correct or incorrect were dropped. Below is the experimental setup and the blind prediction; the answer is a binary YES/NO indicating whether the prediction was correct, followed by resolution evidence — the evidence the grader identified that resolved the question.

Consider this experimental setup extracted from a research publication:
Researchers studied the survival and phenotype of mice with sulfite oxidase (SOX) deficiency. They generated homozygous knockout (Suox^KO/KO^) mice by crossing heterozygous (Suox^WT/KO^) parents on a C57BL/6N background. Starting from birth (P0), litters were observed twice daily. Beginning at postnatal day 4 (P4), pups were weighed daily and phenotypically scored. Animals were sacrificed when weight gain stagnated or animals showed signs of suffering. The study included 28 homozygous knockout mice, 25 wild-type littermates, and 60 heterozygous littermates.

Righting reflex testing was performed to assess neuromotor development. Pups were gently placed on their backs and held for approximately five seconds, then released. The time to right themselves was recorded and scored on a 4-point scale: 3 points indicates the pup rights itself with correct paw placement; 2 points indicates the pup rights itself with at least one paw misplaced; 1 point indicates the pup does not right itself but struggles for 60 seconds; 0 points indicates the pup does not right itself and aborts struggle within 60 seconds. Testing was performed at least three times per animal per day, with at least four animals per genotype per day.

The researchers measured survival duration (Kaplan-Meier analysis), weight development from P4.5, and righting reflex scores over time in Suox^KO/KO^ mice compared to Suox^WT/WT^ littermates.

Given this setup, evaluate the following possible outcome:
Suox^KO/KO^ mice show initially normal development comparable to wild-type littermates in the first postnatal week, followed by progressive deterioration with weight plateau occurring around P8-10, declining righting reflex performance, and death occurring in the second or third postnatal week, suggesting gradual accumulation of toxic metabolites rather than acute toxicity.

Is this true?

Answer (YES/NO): NO